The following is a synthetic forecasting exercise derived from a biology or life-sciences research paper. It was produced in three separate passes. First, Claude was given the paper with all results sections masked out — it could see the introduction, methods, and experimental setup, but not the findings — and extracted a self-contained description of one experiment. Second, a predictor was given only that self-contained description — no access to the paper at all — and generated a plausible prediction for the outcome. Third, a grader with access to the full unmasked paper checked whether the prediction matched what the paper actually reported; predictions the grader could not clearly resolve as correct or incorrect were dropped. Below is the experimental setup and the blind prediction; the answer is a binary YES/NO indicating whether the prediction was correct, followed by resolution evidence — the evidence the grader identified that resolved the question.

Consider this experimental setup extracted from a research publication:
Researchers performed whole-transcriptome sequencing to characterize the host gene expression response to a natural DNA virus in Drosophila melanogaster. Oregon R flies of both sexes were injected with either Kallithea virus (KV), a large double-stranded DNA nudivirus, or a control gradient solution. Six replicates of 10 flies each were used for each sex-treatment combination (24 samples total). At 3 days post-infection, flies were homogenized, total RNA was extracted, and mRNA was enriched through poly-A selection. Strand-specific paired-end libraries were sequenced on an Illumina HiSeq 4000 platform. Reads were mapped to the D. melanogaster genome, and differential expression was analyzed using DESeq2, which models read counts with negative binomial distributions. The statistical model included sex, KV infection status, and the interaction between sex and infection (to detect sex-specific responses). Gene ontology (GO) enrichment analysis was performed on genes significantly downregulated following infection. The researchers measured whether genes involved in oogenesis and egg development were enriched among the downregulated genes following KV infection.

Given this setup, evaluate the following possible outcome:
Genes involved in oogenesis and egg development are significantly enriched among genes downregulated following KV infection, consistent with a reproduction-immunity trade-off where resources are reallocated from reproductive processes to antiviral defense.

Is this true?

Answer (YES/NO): YES